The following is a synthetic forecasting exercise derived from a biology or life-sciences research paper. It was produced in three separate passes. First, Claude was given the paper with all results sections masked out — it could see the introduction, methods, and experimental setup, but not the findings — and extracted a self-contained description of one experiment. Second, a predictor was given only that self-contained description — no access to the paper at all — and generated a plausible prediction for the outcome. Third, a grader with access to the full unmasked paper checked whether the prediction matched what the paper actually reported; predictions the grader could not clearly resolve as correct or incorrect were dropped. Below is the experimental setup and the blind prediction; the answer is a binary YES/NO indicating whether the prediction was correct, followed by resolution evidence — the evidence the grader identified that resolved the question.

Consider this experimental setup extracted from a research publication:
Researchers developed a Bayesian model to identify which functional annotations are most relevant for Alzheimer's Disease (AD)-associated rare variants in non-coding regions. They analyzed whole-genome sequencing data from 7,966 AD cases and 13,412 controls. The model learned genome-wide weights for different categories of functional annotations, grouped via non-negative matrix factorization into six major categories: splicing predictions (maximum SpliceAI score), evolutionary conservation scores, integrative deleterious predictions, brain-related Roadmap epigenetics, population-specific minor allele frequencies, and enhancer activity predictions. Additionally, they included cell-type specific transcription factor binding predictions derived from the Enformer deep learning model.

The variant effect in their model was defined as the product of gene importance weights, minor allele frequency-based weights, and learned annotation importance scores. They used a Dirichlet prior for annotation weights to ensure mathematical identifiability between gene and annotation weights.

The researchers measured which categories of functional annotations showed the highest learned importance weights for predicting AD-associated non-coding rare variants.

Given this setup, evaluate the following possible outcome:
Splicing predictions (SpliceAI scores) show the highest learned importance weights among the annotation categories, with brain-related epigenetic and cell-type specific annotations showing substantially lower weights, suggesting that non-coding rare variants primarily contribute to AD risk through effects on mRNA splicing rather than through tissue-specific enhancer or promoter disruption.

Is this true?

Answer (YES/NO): NO